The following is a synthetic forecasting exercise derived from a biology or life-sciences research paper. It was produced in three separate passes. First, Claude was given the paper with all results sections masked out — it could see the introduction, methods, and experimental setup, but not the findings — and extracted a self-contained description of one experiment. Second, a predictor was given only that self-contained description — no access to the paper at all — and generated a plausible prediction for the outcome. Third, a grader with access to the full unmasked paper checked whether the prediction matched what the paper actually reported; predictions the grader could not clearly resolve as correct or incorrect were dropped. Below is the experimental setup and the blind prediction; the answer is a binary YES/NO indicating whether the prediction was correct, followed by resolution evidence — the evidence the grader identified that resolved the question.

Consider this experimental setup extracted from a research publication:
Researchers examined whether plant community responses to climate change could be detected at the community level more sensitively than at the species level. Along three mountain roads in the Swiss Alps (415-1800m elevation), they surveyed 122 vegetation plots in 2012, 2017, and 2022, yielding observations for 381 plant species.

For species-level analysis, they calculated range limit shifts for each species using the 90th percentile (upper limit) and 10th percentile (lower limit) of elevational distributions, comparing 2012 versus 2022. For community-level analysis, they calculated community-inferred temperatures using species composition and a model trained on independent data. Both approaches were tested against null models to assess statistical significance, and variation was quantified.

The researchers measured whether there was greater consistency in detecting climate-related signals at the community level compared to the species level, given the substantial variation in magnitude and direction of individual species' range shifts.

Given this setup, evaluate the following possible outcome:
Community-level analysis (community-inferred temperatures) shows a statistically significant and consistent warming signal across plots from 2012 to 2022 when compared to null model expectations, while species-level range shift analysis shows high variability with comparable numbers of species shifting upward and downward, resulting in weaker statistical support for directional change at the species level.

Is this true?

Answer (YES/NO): NO